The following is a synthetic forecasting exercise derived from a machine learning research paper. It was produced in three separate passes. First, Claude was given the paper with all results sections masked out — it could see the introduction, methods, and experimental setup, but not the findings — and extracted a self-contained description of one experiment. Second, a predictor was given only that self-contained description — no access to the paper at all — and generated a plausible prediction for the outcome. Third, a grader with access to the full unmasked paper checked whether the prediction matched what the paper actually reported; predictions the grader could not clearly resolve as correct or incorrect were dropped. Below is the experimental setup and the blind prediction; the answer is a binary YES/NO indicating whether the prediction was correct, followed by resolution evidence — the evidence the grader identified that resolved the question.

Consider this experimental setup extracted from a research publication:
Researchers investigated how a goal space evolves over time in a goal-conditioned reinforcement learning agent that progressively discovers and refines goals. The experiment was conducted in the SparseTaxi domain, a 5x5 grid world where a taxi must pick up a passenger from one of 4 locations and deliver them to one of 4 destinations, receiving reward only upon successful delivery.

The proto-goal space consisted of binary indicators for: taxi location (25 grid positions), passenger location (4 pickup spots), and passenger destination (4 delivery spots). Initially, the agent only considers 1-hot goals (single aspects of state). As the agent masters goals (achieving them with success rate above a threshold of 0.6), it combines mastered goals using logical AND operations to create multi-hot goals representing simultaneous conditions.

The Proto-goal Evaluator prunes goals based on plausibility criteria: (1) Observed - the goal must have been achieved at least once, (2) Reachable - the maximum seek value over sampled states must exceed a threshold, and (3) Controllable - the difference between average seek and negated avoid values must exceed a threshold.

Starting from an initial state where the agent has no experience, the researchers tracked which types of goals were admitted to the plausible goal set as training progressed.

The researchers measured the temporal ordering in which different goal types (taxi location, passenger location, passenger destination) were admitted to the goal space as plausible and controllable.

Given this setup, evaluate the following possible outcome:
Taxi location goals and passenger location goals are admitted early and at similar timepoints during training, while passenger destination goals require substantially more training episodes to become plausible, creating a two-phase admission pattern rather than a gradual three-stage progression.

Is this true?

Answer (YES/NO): NO